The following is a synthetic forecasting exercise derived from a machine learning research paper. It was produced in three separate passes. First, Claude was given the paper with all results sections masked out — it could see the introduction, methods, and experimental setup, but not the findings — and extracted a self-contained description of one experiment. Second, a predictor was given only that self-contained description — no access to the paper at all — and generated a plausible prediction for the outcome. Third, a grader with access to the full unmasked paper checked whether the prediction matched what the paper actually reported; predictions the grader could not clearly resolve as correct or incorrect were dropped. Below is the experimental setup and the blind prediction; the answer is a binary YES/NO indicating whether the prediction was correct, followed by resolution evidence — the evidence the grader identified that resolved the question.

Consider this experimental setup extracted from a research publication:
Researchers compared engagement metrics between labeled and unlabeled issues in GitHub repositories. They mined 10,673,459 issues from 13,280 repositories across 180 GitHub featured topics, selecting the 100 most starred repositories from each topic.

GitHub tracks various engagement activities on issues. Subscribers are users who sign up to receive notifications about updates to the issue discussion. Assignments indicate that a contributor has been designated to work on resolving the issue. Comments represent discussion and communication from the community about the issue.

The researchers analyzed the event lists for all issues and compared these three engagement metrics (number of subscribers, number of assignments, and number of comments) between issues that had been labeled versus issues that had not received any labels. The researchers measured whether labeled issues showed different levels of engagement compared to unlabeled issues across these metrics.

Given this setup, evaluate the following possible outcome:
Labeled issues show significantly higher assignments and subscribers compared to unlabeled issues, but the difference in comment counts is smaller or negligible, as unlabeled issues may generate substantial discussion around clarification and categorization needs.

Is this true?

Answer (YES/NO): YES